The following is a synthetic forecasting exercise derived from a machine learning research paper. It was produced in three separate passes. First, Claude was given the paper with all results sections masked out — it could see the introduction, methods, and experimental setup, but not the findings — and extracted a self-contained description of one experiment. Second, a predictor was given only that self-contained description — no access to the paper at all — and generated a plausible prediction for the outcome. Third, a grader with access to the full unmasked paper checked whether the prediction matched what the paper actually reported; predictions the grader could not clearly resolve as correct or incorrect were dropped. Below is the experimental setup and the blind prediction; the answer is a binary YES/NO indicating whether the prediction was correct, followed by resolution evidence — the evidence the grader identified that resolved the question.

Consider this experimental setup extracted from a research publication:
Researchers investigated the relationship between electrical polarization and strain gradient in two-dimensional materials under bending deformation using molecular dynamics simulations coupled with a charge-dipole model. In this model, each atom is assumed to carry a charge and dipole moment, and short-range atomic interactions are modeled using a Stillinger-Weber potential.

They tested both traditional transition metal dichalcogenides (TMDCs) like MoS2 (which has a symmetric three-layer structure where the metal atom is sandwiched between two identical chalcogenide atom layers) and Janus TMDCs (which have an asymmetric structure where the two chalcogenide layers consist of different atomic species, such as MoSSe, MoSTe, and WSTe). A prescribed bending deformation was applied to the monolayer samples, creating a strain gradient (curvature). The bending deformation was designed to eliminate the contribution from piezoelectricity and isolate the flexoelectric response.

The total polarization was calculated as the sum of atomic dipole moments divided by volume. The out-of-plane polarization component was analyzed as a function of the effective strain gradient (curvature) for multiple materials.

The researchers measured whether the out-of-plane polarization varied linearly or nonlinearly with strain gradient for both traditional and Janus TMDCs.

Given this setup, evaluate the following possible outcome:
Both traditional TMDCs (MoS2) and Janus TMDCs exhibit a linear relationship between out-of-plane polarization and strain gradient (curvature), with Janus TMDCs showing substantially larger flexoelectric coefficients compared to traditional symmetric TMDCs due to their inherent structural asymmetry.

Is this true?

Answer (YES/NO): YES